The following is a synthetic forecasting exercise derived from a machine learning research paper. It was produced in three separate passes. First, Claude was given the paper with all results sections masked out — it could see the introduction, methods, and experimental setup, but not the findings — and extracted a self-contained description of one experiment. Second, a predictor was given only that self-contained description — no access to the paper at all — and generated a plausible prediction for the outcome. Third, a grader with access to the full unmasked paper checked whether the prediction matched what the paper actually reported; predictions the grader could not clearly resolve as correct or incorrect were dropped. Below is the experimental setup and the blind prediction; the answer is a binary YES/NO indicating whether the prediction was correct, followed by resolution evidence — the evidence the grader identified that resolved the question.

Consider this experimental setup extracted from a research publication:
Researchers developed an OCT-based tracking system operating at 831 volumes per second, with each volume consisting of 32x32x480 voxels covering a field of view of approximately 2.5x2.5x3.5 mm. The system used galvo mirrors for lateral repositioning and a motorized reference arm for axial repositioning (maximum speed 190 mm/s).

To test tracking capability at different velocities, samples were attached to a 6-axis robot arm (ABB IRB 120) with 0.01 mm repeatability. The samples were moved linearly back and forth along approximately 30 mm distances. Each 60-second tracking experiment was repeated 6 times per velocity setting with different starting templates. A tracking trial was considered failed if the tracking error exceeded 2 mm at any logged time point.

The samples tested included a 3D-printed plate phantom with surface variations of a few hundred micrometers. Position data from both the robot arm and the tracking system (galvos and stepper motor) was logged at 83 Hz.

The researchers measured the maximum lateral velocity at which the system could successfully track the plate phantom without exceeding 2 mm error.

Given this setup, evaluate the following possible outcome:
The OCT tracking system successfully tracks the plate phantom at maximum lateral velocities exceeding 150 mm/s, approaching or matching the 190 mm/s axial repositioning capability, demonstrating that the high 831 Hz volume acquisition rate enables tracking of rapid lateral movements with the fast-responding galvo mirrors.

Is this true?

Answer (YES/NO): NO